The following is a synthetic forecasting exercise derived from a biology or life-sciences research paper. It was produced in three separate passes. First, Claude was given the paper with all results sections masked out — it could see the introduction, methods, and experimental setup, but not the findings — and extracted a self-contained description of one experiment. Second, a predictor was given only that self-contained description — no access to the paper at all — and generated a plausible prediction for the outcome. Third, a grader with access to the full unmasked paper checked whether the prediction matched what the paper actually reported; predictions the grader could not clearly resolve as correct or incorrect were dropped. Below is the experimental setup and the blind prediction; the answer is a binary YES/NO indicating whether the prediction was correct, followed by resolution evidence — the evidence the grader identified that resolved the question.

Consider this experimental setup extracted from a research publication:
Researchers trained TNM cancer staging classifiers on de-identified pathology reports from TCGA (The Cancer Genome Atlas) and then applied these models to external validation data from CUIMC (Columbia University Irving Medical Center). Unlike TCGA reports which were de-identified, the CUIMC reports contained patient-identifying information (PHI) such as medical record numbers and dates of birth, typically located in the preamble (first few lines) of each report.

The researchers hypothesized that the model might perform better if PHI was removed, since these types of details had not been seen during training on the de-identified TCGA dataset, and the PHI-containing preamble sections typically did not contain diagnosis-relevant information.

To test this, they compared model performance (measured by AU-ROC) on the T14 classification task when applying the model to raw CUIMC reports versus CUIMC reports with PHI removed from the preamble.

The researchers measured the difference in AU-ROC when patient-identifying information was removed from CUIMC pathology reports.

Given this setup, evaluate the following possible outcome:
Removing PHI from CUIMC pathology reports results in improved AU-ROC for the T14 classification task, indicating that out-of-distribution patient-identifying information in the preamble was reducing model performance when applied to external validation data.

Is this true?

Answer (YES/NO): NO